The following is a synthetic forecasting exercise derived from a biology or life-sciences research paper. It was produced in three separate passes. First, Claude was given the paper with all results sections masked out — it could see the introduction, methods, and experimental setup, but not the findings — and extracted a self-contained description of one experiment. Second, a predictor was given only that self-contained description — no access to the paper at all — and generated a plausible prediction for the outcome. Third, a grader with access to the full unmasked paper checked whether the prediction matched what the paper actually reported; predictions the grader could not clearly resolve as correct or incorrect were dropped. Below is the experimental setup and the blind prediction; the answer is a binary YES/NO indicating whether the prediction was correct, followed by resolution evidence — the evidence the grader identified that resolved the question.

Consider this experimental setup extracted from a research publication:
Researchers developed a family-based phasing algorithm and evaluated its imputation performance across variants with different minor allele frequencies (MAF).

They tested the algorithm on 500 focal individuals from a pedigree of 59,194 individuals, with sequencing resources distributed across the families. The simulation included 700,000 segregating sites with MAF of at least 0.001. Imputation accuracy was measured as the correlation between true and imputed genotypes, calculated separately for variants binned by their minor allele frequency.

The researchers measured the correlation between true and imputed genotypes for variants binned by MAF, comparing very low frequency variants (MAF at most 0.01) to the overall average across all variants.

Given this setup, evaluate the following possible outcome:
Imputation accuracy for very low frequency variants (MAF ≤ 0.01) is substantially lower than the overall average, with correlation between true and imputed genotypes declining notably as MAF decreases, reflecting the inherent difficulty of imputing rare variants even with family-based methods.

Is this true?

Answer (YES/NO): YES